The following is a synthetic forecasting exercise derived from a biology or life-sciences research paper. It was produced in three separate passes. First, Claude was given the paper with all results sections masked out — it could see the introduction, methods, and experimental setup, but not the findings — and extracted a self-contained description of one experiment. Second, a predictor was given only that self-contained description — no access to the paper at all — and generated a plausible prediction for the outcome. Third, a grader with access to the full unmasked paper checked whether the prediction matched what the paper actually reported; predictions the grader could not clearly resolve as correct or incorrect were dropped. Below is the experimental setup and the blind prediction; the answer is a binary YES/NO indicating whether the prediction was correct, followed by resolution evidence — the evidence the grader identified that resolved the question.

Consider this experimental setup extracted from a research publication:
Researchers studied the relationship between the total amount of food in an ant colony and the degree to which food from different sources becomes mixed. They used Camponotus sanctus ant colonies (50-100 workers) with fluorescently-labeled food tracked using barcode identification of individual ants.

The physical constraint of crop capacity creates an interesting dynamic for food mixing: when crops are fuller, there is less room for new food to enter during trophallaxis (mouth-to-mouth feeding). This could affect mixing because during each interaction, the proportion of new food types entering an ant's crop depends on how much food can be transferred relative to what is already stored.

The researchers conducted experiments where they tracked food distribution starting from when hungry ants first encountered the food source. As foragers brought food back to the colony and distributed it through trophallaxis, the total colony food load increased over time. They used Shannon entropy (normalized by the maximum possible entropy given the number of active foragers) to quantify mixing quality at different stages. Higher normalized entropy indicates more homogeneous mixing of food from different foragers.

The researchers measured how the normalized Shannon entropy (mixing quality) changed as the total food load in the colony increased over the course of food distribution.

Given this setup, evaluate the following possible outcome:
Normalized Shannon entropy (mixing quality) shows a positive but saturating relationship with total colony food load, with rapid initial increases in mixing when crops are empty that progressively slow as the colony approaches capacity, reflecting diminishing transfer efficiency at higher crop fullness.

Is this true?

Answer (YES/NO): YES